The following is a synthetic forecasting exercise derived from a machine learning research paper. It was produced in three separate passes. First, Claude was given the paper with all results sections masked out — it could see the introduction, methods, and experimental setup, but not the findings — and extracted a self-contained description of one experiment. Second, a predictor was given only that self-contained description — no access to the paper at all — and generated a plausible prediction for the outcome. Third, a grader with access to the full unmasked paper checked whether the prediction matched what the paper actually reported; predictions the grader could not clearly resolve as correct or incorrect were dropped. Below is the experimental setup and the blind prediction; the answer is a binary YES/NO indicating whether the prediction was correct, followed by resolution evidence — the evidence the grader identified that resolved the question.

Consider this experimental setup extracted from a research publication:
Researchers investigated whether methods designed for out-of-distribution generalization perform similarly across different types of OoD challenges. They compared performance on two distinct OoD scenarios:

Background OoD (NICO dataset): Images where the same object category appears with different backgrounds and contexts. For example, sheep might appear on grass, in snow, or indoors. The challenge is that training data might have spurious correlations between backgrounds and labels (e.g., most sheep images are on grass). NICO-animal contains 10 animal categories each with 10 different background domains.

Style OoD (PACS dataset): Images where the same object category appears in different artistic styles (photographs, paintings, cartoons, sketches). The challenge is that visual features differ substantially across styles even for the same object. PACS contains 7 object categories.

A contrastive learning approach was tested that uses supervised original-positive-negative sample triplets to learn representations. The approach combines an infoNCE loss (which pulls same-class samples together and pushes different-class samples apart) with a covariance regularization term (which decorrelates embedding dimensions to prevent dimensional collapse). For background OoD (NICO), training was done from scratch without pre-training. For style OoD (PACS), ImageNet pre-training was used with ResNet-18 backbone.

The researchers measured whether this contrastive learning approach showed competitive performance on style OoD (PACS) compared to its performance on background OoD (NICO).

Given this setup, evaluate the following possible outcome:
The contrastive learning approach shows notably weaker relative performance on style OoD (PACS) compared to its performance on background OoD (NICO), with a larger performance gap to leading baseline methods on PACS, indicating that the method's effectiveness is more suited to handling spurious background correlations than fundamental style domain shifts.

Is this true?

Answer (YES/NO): YES